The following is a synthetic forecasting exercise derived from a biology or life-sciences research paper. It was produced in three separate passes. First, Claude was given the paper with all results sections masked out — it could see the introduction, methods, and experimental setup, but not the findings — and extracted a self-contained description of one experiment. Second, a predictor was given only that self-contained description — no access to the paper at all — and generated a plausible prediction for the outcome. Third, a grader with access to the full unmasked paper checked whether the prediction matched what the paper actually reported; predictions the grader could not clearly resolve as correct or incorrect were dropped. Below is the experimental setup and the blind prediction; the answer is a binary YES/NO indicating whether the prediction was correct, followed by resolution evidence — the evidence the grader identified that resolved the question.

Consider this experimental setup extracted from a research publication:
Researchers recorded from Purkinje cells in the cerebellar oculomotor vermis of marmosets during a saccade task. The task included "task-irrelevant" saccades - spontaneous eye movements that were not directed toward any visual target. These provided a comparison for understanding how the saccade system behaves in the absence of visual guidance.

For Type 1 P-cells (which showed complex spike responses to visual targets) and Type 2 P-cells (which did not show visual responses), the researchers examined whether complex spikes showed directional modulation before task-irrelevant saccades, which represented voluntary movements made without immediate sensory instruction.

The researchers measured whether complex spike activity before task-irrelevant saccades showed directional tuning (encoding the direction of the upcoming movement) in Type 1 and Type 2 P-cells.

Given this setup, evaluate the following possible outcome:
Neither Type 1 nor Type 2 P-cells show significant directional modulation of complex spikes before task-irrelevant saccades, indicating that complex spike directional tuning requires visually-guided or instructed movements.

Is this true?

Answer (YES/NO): NO